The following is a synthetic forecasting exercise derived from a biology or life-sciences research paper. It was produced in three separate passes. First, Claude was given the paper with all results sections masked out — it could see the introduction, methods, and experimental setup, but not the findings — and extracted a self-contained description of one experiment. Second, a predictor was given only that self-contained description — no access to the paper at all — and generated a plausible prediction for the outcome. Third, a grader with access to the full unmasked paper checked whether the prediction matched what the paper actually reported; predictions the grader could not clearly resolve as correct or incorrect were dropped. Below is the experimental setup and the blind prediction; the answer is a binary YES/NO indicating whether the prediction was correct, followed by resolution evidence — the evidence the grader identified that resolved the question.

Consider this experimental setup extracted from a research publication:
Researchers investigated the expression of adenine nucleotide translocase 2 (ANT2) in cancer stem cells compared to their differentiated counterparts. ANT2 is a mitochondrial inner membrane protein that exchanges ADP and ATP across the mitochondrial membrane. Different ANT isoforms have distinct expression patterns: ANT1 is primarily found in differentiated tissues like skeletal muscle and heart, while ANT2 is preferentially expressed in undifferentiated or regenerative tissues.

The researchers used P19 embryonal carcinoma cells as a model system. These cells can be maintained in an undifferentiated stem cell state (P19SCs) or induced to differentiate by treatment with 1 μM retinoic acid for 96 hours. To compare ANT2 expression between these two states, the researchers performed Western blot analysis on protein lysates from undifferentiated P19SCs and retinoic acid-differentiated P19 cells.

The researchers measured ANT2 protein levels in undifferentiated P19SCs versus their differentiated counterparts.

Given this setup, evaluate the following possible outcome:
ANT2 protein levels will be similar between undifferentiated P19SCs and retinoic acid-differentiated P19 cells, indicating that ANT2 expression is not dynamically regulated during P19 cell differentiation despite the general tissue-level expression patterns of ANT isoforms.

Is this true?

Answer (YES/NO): NO